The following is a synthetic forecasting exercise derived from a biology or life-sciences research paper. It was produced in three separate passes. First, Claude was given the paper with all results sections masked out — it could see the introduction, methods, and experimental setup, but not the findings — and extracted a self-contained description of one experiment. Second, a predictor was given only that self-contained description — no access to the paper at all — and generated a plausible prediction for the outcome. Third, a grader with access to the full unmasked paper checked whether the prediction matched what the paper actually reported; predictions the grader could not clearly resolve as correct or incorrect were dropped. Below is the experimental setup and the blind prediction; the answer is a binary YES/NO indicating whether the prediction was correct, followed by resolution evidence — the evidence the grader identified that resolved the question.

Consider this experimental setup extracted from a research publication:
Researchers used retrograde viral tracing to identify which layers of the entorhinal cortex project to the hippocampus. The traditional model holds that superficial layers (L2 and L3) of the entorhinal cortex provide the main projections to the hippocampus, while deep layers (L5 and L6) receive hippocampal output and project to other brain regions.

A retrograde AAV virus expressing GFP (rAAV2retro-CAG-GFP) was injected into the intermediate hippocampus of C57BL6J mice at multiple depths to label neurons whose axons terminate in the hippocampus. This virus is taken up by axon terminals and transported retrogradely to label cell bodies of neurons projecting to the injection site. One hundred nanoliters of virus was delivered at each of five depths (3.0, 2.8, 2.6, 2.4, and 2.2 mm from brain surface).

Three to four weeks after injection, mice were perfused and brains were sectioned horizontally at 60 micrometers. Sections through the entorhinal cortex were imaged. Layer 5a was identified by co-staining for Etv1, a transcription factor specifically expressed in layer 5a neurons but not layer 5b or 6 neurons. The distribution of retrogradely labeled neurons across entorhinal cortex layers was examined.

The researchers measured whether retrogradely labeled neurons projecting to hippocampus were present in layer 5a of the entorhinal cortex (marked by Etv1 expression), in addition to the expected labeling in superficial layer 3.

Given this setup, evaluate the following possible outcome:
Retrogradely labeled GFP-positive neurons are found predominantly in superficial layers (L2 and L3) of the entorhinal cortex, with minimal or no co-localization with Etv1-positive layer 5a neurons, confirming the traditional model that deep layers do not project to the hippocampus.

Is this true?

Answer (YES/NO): NO